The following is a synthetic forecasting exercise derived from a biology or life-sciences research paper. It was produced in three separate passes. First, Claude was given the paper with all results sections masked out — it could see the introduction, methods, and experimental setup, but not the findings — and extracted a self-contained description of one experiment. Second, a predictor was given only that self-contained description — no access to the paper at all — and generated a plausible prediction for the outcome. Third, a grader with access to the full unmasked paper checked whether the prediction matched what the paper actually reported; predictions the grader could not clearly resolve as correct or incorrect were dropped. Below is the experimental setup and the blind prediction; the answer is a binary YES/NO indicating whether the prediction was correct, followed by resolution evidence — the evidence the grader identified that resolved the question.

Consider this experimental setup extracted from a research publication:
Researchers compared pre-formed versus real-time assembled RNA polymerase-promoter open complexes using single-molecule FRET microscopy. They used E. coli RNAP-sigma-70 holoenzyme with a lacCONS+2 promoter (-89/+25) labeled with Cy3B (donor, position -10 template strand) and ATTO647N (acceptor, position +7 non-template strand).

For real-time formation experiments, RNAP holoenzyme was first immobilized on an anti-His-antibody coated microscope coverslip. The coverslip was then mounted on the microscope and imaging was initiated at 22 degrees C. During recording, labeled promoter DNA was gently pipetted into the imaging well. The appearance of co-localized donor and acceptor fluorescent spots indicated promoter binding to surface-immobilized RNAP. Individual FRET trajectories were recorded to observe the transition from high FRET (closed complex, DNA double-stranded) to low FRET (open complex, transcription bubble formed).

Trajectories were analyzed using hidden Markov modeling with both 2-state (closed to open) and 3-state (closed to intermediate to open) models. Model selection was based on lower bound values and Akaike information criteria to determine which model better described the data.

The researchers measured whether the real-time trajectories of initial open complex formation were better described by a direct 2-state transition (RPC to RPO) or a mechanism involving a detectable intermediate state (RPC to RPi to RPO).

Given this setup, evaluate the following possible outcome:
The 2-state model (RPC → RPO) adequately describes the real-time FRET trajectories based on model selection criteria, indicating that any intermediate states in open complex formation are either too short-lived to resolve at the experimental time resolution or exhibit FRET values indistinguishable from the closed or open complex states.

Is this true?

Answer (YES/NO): NO